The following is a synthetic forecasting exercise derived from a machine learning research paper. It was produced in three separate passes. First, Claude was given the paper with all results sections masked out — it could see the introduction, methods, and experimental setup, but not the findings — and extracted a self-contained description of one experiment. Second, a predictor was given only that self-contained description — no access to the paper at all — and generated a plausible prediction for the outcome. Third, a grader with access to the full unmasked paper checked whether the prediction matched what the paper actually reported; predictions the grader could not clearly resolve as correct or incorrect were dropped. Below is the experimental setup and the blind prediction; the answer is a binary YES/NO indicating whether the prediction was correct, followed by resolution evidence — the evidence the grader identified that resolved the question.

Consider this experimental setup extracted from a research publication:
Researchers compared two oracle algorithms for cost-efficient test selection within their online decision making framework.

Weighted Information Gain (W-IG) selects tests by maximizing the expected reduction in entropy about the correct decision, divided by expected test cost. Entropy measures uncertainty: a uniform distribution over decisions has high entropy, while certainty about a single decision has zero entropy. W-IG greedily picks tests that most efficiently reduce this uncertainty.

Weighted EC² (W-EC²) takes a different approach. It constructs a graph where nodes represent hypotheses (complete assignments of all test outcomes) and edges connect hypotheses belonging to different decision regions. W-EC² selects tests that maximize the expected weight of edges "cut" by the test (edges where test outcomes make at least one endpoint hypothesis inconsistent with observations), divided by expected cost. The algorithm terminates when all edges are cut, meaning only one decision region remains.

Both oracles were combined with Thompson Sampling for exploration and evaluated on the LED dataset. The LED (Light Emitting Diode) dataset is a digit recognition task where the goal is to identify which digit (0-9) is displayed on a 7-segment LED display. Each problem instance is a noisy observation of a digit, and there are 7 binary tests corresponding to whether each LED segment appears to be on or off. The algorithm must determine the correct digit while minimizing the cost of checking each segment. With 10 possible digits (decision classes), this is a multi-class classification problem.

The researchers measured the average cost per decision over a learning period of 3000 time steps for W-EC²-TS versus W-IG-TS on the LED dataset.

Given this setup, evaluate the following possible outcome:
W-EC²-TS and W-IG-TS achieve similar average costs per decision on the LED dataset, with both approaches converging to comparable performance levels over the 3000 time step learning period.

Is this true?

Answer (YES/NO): NO